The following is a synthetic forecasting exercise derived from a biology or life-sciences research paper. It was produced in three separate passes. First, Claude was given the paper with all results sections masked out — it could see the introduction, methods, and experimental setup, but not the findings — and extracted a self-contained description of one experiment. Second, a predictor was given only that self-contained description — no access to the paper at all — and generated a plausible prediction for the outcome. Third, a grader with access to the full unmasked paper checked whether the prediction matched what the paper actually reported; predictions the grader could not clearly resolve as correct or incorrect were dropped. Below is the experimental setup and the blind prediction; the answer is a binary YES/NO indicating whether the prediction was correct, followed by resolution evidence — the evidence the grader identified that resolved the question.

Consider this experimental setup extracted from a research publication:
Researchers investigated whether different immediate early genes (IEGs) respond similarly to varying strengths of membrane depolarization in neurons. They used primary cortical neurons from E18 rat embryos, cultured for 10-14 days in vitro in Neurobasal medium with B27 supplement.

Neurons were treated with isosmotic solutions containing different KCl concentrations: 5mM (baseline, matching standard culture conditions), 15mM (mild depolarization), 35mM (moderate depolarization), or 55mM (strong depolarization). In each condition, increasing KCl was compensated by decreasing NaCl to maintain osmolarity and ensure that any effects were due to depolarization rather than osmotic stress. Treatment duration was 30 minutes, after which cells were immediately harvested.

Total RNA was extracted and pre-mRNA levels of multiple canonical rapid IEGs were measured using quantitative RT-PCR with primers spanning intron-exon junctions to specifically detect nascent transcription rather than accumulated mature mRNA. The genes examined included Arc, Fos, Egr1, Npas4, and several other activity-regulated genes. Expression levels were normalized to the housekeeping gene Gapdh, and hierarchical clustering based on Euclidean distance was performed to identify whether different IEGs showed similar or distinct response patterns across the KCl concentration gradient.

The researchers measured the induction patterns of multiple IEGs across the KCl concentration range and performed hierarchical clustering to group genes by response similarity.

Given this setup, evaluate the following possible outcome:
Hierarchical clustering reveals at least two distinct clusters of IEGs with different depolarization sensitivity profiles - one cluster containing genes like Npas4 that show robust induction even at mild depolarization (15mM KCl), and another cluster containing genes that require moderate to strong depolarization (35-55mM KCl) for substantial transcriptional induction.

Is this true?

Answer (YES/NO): NO